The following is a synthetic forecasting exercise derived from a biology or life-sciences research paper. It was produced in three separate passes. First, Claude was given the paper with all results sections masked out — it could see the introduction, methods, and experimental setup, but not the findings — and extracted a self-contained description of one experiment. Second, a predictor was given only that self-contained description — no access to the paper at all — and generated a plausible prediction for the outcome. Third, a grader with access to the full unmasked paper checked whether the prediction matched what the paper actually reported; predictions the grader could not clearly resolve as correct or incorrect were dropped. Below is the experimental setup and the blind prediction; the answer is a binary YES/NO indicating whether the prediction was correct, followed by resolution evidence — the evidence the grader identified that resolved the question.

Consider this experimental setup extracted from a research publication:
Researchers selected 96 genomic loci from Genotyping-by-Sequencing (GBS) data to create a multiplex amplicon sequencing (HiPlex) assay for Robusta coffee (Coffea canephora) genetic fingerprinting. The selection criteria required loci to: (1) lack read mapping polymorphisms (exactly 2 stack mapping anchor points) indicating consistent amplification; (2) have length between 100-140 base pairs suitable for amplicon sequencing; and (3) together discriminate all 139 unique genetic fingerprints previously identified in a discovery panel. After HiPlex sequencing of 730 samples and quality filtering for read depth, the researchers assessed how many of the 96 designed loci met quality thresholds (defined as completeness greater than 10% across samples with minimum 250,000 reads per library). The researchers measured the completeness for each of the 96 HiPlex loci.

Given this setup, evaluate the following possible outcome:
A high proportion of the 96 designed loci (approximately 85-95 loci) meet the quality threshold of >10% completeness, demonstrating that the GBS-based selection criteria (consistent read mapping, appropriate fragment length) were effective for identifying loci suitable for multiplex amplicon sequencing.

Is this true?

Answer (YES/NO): YES